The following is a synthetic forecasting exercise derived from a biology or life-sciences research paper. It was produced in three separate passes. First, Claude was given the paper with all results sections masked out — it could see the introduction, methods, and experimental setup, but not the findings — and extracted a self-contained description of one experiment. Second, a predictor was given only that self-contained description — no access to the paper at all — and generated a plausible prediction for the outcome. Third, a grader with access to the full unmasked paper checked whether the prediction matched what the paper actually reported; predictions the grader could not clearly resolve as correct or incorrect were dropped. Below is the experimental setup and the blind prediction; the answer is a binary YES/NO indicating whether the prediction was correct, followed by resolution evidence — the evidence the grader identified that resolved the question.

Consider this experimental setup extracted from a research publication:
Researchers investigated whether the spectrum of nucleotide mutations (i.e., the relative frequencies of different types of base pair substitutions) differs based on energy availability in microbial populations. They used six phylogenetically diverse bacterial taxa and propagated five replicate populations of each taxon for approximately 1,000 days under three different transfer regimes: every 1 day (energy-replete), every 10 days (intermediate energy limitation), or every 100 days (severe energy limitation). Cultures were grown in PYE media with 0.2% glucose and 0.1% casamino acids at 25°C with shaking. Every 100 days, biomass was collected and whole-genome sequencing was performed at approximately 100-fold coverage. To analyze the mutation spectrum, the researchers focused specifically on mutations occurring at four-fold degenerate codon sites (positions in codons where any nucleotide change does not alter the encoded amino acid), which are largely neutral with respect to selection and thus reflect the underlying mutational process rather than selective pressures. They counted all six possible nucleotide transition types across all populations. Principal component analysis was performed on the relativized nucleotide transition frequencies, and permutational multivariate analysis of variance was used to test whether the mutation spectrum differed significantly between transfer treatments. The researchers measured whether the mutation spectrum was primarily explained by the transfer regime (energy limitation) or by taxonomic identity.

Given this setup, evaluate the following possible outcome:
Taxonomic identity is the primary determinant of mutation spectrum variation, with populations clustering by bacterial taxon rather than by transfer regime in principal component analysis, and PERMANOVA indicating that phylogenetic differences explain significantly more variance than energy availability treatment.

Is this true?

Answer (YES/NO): NO